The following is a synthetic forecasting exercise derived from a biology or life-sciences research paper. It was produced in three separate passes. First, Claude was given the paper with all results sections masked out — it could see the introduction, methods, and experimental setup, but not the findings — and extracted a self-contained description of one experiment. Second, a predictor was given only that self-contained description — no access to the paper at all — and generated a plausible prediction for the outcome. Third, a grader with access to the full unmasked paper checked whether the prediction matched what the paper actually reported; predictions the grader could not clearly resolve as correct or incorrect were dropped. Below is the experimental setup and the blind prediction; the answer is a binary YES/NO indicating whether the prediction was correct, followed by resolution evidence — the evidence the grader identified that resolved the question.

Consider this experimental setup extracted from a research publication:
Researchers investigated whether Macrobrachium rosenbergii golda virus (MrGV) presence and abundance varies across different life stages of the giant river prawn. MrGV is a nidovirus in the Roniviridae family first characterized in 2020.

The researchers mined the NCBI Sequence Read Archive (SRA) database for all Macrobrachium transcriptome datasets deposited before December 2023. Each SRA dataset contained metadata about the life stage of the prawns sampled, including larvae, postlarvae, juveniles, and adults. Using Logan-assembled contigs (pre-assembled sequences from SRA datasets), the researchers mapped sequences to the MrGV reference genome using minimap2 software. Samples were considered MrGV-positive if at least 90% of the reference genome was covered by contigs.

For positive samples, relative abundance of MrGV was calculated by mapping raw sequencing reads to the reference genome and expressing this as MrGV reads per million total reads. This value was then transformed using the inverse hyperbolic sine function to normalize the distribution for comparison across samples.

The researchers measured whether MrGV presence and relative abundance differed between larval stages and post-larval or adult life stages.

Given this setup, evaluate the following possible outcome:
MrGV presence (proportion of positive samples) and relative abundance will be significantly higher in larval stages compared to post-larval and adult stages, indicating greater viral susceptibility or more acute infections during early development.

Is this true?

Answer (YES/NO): YES